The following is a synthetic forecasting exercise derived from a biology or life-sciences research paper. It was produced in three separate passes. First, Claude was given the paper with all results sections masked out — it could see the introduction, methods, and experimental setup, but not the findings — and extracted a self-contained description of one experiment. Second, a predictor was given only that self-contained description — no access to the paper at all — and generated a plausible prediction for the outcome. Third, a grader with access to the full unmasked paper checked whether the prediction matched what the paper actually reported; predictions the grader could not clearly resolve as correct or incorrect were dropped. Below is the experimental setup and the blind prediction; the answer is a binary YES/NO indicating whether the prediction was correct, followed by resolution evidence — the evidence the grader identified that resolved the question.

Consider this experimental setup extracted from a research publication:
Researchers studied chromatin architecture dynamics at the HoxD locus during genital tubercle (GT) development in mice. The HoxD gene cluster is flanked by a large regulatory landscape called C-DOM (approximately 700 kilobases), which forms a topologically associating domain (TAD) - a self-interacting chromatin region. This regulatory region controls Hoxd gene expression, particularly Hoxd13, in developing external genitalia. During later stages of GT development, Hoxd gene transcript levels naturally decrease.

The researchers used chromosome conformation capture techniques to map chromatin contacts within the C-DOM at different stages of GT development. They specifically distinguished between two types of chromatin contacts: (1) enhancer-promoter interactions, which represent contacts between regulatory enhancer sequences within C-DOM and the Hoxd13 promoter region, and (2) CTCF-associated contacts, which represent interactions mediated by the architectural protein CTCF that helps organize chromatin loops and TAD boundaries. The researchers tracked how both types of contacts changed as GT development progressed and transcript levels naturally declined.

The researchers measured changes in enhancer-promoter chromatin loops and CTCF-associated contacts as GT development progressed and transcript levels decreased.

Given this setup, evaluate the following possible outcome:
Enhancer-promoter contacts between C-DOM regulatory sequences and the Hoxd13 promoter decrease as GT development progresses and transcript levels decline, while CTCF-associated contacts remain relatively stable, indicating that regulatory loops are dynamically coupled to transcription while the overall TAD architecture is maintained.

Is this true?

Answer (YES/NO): YES